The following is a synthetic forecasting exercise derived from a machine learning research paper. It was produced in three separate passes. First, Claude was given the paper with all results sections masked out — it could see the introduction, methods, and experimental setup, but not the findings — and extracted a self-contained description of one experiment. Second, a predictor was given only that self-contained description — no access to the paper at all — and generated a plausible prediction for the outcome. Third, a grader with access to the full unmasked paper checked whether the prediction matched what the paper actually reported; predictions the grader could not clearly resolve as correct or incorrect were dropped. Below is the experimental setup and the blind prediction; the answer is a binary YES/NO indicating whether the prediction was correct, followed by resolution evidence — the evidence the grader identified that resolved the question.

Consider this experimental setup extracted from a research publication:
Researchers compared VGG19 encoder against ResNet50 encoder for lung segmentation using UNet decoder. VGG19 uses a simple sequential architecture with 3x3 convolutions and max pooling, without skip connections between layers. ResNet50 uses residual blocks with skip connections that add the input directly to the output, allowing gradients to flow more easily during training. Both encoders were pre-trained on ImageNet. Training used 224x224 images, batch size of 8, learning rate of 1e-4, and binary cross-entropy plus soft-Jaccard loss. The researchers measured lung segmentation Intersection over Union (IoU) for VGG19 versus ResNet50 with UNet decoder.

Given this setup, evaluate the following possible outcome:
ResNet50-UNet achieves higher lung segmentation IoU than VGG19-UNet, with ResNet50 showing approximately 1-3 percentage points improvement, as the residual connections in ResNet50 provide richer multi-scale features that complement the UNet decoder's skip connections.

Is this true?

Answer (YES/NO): NO